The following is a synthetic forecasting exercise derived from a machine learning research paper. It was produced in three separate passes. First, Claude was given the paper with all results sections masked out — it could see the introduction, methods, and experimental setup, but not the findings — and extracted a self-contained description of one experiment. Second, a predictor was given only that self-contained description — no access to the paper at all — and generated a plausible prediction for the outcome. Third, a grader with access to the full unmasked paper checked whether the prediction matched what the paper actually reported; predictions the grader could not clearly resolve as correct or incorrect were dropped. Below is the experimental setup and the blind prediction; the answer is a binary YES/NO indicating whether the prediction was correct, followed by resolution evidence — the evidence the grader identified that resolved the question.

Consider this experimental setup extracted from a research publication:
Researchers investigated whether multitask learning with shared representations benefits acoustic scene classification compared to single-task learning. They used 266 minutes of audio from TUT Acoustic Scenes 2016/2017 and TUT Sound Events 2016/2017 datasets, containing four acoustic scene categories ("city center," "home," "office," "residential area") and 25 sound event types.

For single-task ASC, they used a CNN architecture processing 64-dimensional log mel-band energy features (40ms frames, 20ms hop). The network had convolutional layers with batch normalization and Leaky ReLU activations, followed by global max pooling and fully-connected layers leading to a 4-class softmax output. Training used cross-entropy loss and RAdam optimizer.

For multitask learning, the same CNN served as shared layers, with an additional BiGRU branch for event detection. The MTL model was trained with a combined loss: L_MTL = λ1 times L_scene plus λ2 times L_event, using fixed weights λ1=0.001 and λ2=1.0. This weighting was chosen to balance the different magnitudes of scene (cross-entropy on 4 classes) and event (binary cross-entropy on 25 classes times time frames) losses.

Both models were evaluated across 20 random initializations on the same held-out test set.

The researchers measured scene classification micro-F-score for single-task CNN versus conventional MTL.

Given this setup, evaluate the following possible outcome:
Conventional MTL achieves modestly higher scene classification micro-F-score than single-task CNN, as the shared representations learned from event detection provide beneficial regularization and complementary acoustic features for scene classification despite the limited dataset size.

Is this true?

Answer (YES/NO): YES